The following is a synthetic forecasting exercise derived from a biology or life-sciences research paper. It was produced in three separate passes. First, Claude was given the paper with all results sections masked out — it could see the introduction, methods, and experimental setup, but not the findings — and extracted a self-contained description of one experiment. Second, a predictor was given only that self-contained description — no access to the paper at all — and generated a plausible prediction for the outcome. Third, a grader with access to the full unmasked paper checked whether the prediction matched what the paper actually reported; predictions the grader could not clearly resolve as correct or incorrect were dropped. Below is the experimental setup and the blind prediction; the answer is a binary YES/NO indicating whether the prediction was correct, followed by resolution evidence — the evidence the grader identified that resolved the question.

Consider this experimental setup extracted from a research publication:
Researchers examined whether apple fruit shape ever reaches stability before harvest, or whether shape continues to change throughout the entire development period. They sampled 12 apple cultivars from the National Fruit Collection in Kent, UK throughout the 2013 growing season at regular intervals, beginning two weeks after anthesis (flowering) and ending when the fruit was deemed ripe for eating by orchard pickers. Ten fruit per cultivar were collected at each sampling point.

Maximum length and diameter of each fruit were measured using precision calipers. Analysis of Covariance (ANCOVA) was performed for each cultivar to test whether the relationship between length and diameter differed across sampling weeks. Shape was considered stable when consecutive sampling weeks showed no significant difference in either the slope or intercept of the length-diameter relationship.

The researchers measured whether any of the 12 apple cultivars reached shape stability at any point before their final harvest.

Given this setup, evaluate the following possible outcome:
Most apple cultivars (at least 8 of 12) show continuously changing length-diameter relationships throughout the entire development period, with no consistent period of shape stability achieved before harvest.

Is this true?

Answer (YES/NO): YES